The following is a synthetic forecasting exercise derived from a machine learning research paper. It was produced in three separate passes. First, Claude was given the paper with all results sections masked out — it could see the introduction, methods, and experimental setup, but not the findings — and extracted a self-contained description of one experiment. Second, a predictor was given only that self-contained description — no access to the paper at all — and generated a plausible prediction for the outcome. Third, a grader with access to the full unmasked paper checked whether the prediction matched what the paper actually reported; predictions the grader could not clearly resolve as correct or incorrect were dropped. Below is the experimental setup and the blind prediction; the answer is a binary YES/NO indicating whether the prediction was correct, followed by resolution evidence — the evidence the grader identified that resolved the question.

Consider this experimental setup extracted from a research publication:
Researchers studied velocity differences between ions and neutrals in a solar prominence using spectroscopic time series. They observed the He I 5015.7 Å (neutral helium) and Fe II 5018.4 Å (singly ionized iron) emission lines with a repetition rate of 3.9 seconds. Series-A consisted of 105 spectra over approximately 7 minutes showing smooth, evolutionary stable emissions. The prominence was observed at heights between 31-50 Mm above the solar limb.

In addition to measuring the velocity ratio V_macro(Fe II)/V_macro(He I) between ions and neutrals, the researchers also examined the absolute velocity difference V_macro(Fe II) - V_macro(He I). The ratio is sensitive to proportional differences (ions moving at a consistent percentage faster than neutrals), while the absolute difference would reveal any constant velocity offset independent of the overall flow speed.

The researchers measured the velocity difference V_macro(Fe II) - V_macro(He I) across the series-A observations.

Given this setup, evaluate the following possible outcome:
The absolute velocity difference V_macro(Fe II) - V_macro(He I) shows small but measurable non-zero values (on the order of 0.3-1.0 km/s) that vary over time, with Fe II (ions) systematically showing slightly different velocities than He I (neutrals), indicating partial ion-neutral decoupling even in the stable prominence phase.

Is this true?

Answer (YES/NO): NO